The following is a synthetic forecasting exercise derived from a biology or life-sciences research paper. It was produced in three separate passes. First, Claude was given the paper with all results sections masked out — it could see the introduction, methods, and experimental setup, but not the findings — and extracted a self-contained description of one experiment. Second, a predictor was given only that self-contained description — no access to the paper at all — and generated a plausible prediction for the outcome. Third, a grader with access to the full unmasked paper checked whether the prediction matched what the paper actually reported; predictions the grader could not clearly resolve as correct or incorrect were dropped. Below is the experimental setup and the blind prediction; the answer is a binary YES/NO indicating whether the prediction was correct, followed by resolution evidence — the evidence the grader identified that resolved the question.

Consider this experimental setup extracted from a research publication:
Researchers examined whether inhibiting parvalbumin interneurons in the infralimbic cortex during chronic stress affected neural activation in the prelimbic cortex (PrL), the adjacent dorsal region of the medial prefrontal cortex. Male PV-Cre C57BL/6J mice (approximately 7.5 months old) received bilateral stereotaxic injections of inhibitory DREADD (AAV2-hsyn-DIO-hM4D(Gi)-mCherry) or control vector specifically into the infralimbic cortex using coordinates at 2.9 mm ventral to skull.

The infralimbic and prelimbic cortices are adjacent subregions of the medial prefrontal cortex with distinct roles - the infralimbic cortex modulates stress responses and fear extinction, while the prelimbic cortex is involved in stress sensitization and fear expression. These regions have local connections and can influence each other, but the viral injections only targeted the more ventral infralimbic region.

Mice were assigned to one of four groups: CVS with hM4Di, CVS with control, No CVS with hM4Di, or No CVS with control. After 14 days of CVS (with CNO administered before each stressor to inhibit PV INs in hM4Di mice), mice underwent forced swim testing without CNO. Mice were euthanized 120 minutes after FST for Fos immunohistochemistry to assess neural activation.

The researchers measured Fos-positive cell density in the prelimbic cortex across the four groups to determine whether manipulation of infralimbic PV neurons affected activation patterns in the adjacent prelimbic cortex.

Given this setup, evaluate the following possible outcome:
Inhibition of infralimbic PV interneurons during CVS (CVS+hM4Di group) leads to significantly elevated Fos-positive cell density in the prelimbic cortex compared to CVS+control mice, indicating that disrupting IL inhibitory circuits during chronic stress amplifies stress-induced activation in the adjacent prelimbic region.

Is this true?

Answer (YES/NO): NO